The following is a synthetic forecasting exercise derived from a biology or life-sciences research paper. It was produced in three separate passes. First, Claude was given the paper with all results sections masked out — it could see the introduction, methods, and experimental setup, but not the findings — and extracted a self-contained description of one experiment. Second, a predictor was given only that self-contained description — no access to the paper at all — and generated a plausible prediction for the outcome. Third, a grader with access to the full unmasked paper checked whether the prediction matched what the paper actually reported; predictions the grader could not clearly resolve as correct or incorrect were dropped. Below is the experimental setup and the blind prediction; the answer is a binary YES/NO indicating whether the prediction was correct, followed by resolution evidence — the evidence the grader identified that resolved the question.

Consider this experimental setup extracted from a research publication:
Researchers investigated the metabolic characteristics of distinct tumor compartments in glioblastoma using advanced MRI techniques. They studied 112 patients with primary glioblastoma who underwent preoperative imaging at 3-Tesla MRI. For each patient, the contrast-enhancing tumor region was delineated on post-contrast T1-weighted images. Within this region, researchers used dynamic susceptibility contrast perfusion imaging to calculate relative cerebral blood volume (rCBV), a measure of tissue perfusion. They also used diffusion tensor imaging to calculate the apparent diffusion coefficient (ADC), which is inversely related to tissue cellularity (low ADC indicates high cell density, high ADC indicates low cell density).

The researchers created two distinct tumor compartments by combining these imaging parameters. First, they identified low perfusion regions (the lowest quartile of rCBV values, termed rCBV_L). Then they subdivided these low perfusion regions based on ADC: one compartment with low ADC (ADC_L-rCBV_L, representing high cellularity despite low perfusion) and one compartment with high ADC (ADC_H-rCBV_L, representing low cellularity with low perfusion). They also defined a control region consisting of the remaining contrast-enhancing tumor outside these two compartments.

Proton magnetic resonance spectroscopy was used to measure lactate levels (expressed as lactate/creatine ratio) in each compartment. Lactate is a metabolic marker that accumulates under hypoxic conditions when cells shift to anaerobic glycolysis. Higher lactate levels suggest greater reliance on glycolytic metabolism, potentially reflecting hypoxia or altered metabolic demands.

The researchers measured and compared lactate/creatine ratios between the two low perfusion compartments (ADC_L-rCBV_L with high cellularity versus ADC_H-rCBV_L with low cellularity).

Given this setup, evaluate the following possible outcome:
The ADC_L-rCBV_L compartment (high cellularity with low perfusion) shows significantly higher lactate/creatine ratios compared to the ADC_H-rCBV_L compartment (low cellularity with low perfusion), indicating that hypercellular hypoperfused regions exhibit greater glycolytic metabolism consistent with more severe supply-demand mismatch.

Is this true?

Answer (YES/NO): NO